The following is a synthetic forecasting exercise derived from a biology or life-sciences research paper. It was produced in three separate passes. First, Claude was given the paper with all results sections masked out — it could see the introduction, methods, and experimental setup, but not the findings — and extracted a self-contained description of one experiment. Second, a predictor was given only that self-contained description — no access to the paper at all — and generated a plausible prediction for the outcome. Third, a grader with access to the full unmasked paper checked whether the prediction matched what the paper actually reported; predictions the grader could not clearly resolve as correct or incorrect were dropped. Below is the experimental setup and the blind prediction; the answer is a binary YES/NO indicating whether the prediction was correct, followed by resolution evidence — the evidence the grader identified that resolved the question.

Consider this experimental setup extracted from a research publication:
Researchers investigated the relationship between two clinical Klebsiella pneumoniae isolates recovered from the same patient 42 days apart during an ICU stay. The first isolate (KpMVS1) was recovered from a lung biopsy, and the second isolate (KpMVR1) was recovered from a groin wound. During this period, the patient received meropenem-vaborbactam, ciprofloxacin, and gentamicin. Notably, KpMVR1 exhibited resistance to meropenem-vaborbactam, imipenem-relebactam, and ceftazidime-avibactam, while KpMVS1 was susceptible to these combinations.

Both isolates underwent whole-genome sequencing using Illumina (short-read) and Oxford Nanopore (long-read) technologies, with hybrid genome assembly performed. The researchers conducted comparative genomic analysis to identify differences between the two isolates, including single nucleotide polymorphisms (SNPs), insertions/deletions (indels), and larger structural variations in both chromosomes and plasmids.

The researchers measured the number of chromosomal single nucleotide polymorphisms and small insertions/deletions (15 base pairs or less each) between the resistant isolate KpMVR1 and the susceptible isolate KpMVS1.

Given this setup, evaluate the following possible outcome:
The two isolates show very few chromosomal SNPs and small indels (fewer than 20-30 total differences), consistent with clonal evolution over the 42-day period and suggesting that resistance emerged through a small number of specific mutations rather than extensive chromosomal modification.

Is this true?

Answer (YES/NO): YES